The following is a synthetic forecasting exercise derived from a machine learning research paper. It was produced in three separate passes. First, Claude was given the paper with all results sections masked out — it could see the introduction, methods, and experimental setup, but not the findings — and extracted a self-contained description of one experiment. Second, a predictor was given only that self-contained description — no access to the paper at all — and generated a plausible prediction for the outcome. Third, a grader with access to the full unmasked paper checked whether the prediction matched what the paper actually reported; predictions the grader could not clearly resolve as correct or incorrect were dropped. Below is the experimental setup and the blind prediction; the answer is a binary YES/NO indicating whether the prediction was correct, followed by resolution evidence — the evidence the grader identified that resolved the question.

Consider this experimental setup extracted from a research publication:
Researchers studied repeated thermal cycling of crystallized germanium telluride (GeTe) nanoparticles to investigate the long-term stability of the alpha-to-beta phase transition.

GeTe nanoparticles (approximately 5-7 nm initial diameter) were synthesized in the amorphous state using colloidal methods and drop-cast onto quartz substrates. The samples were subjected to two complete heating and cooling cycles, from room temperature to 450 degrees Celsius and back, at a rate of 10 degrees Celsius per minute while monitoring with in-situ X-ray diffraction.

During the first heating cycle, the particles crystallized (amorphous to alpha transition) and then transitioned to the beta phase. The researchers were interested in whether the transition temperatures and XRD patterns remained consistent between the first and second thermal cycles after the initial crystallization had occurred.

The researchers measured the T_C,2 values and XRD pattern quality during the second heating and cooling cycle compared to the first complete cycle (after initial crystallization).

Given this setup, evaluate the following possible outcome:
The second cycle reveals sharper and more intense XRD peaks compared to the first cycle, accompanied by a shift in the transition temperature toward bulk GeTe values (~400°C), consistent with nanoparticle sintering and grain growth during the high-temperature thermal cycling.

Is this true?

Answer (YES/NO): NO